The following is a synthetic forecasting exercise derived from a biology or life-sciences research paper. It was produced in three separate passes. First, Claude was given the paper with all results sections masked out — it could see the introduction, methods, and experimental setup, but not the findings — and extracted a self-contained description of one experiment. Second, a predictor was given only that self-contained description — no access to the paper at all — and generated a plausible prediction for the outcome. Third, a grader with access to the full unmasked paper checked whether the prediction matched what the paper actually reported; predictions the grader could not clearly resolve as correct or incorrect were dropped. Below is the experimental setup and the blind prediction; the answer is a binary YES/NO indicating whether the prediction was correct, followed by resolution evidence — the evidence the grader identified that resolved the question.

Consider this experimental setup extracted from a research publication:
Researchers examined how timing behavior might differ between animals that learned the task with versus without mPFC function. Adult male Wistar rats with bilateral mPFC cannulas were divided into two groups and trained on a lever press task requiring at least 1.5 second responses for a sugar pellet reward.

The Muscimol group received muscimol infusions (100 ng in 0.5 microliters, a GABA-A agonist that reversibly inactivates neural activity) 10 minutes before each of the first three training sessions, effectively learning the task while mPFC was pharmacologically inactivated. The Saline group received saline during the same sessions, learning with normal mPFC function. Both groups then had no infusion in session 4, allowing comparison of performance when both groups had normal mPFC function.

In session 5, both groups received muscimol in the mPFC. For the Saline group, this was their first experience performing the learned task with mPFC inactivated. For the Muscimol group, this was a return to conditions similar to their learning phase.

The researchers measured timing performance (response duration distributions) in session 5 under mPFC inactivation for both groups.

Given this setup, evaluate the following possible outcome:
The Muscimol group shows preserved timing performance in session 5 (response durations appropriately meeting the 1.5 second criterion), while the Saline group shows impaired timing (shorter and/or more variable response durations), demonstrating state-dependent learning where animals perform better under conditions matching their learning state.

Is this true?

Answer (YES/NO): NO